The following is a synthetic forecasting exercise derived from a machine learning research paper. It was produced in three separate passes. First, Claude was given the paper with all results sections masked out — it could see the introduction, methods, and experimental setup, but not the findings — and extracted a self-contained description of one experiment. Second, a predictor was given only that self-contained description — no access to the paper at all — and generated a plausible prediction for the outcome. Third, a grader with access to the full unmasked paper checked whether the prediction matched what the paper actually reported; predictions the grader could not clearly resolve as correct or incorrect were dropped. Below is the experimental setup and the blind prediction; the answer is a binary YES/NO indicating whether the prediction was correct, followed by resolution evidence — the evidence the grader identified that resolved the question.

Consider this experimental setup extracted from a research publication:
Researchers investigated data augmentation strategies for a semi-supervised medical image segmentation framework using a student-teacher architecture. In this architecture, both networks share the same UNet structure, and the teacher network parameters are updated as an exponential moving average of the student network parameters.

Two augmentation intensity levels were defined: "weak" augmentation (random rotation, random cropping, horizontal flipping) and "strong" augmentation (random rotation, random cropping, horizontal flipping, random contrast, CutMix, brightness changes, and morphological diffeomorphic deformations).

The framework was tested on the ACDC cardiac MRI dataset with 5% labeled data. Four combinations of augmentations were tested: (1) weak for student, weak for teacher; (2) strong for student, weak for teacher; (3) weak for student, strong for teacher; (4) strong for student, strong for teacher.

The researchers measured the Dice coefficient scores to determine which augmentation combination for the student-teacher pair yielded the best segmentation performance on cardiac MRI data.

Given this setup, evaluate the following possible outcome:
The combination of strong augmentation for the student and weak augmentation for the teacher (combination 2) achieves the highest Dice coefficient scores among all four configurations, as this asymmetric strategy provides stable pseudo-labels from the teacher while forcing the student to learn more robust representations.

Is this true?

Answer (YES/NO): NO